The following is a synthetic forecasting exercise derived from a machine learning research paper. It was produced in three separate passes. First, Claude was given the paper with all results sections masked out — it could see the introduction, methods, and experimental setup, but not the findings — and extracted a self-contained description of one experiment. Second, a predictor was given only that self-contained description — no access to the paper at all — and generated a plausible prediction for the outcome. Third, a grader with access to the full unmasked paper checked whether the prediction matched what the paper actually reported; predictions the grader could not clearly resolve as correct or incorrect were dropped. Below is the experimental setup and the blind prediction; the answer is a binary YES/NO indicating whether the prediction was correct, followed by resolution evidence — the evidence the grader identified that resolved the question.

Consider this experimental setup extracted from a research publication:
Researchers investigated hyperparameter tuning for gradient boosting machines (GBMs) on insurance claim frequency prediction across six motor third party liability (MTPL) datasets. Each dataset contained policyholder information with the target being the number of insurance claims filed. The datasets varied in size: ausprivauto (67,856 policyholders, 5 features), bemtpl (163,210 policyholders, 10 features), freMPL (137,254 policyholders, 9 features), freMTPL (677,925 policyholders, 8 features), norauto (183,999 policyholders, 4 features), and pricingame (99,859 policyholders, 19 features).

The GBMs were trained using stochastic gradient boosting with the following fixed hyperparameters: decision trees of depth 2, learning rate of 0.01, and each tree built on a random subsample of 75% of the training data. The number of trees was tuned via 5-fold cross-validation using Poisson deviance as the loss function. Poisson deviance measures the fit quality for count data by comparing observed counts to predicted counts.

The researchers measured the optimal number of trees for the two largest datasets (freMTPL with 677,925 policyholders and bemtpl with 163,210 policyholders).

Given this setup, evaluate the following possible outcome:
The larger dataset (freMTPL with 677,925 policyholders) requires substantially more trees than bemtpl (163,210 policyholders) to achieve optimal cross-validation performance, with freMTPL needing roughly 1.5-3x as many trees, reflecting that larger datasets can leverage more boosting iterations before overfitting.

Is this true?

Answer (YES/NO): NO